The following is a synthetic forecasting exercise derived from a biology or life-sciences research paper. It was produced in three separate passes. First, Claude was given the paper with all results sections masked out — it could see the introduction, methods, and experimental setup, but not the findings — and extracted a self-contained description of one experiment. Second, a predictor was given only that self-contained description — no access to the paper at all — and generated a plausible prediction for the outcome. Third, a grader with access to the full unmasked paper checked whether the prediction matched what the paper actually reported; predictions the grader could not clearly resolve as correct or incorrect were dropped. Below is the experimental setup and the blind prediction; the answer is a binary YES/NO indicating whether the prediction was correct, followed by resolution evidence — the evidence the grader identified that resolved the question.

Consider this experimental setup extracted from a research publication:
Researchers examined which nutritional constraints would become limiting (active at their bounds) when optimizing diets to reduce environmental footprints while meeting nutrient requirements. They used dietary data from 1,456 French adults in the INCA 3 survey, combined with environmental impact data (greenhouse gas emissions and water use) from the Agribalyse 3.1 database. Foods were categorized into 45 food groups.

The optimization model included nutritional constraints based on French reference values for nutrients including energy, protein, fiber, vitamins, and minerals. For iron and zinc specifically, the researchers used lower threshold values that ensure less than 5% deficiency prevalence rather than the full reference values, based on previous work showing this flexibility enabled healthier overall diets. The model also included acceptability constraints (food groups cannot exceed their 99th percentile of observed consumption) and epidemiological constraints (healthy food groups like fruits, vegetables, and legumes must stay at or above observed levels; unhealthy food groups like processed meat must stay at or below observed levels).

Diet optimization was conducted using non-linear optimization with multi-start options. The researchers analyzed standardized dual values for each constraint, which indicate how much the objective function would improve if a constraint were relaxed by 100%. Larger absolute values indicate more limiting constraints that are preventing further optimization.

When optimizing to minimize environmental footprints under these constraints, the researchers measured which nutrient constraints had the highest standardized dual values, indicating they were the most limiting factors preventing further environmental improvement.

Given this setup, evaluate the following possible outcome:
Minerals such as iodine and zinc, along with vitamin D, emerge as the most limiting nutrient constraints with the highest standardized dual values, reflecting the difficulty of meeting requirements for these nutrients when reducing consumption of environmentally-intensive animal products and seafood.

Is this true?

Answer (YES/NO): NO